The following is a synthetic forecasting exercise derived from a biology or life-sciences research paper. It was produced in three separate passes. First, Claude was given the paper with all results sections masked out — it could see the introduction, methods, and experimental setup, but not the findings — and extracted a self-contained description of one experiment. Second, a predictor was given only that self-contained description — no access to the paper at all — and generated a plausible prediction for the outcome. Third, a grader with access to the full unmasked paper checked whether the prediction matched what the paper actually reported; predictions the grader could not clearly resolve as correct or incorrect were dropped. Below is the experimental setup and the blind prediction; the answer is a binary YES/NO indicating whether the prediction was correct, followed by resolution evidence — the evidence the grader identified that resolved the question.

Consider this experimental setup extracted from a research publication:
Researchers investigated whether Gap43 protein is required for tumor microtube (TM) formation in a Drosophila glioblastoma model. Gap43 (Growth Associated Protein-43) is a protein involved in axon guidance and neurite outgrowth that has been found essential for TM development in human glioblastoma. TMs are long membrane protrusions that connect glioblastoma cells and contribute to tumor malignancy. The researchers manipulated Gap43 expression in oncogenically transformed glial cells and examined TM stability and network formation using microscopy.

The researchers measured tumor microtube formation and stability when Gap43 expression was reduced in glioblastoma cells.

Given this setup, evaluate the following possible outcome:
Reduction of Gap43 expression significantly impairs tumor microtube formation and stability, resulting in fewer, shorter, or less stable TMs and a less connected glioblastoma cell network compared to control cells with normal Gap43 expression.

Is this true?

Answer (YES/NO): YES